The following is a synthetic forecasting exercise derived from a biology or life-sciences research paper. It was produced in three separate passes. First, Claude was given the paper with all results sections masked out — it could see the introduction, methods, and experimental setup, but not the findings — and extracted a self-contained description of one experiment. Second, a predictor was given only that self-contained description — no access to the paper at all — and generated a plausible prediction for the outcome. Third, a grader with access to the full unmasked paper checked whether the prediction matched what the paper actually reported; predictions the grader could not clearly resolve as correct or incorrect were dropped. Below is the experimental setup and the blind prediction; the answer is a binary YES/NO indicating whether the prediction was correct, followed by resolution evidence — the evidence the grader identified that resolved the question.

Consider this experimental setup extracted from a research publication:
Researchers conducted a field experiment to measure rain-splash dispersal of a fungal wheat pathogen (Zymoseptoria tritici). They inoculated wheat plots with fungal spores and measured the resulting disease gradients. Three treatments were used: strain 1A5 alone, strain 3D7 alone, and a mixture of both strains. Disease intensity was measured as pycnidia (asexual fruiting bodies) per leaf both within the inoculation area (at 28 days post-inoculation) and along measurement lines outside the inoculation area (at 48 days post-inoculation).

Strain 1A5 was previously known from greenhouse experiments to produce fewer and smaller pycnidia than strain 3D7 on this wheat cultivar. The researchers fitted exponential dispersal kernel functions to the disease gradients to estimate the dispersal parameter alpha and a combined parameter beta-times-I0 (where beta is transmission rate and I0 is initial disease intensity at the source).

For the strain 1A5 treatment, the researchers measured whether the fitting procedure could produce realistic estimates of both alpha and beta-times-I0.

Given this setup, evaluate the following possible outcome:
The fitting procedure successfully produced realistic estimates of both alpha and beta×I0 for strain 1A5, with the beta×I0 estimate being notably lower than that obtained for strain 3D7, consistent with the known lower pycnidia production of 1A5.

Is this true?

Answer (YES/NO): NO